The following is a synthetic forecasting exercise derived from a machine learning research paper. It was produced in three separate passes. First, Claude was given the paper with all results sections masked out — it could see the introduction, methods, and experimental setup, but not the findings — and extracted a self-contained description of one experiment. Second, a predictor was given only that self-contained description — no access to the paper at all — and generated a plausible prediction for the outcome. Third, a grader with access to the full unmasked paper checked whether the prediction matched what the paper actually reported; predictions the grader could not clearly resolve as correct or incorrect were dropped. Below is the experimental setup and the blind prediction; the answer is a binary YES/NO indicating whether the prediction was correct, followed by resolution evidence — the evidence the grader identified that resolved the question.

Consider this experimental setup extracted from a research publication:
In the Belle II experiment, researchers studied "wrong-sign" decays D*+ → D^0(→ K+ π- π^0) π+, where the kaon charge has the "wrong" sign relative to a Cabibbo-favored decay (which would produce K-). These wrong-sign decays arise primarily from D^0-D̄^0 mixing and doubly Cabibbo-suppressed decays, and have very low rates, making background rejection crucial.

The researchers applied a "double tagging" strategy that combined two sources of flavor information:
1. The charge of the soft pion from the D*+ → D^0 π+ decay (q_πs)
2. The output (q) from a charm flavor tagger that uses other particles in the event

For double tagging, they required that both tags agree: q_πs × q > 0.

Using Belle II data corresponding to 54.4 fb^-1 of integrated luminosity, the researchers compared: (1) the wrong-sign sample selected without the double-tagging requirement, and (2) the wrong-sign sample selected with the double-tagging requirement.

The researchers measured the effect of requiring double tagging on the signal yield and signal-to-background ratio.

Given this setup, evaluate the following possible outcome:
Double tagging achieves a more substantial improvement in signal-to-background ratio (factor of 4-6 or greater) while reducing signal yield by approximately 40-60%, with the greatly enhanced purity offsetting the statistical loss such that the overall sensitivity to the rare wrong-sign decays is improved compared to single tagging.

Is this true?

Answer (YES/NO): NO